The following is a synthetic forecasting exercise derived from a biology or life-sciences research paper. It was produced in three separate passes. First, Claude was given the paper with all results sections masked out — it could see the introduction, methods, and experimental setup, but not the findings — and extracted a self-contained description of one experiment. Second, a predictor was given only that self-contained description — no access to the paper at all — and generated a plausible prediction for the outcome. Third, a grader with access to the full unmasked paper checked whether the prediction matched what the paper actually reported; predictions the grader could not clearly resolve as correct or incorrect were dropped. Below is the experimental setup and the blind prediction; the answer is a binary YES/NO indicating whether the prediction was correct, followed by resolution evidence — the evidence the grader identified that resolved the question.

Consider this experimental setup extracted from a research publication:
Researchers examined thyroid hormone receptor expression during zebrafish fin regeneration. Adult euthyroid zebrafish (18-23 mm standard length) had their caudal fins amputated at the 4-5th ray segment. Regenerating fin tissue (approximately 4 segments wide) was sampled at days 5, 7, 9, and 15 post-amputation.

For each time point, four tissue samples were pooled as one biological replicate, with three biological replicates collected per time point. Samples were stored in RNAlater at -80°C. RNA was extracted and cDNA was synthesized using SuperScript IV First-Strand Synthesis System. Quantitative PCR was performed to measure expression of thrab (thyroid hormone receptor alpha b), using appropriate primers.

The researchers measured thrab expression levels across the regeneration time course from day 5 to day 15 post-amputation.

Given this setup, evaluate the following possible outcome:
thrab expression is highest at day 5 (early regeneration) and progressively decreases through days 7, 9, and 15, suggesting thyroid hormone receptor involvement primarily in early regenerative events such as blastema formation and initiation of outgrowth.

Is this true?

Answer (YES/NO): NO